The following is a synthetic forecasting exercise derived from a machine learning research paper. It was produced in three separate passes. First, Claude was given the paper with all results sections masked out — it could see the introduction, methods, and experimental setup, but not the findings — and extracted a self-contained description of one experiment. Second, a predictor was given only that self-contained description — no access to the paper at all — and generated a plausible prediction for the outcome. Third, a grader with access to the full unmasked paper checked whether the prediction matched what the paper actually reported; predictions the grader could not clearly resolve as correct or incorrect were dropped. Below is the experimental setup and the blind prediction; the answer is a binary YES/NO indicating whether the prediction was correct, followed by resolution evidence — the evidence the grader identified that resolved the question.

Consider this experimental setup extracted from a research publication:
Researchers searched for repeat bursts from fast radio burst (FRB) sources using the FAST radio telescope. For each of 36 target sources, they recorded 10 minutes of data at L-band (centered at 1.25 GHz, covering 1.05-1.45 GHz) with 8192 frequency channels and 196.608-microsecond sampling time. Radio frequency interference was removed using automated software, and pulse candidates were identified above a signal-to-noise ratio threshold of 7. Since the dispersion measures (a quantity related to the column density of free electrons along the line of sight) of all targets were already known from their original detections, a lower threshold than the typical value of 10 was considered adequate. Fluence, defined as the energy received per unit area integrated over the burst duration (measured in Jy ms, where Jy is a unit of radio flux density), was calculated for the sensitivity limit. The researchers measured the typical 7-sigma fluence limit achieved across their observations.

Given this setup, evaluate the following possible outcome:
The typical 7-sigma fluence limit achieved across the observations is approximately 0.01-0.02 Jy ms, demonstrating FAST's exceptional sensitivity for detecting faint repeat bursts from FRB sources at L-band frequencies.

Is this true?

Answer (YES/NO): YES